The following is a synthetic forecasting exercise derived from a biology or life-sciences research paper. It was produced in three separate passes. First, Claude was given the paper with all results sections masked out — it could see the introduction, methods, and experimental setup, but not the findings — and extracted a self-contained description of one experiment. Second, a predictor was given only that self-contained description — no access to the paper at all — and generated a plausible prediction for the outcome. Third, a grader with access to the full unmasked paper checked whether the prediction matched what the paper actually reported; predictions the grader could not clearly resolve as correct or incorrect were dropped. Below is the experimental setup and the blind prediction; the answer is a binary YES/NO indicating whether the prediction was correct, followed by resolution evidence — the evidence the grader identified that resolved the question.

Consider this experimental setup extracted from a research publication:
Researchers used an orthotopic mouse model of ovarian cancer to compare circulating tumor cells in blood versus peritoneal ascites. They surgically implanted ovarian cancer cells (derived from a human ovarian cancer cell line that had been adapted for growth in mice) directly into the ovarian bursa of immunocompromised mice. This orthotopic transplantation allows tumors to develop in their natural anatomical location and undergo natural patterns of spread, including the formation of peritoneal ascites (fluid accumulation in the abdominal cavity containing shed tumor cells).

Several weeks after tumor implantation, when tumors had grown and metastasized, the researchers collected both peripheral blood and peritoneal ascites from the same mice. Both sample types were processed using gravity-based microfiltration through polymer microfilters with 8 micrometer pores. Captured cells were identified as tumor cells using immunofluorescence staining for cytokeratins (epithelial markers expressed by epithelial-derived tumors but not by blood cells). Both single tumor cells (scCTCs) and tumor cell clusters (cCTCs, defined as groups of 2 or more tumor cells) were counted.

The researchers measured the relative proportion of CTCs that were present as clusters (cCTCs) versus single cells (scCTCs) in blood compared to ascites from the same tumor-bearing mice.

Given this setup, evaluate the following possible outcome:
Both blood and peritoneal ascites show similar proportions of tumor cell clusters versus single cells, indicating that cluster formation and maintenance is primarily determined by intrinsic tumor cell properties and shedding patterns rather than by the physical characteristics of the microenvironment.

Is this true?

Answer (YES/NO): NO